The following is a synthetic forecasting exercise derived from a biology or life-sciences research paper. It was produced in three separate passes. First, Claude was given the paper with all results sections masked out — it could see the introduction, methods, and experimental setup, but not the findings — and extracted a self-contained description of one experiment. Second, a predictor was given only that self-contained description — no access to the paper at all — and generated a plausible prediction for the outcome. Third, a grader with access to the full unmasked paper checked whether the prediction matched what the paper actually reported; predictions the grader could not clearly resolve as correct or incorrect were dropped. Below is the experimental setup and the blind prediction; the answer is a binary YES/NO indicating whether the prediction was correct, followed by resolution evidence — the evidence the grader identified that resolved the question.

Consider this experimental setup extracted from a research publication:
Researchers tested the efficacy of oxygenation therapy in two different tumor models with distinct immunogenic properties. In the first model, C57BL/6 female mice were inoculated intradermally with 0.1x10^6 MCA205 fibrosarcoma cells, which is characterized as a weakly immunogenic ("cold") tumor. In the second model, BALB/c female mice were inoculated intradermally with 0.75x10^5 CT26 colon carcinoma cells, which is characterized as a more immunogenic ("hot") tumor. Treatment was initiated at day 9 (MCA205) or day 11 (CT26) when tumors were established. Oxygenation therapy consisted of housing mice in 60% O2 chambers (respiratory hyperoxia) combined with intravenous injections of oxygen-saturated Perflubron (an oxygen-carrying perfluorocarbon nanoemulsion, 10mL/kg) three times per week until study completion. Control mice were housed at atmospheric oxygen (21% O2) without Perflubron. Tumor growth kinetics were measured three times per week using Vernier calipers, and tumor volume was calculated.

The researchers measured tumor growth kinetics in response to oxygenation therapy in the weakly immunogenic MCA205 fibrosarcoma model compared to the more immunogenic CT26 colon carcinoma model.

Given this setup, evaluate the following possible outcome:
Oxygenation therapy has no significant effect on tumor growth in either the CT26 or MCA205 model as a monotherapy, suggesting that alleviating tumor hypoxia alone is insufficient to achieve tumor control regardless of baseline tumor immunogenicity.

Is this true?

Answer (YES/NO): NO